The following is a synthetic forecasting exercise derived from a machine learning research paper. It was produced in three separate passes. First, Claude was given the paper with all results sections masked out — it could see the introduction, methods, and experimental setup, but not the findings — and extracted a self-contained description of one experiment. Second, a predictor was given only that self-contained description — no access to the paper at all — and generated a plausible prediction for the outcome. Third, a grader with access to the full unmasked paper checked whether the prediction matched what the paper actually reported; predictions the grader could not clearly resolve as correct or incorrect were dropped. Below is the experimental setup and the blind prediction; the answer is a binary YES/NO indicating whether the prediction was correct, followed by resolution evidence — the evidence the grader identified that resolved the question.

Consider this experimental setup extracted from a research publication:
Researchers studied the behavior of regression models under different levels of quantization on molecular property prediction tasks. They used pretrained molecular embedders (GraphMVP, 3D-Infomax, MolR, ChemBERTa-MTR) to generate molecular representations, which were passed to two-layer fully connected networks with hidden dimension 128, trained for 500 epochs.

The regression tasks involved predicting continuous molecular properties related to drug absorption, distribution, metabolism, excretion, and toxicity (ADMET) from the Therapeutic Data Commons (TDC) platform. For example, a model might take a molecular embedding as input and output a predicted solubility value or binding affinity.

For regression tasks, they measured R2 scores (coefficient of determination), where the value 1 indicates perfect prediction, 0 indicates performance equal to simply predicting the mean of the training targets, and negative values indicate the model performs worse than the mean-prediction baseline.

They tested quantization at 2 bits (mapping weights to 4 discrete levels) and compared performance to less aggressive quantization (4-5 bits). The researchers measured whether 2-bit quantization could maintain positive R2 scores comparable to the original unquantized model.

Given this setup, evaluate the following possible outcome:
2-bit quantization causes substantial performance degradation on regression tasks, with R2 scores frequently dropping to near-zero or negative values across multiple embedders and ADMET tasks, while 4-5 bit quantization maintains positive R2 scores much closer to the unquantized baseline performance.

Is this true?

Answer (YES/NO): YES